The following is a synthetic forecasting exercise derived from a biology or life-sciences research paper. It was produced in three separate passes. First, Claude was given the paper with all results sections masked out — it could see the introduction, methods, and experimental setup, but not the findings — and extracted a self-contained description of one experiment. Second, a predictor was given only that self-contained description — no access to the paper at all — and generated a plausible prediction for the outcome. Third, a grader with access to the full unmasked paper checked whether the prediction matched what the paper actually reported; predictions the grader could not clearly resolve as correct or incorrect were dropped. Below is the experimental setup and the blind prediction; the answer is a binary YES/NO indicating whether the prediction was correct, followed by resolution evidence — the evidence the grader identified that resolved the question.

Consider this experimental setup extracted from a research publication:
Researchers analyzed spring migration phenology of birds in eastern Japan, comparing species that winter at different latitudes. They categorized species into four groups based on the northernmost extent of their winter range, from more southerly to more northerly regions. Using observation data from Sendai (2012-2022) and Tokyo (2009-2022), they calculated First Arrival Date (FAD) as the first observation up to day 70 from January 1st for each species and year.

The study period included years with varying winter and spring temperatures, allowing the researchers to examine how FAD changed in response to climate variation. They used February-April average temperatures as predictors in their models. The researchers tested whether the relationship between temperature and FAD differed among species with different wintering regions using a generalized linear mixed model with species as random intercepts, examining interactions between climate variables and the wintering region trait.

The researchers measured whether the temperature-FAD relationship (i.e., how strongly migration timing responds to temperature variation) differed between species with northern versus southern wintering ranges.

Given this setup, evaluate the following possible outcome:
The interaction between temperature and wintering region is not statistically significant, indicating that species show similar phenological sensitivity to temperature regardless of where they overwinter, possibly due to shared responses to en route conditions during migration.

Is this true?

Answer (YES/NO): NO